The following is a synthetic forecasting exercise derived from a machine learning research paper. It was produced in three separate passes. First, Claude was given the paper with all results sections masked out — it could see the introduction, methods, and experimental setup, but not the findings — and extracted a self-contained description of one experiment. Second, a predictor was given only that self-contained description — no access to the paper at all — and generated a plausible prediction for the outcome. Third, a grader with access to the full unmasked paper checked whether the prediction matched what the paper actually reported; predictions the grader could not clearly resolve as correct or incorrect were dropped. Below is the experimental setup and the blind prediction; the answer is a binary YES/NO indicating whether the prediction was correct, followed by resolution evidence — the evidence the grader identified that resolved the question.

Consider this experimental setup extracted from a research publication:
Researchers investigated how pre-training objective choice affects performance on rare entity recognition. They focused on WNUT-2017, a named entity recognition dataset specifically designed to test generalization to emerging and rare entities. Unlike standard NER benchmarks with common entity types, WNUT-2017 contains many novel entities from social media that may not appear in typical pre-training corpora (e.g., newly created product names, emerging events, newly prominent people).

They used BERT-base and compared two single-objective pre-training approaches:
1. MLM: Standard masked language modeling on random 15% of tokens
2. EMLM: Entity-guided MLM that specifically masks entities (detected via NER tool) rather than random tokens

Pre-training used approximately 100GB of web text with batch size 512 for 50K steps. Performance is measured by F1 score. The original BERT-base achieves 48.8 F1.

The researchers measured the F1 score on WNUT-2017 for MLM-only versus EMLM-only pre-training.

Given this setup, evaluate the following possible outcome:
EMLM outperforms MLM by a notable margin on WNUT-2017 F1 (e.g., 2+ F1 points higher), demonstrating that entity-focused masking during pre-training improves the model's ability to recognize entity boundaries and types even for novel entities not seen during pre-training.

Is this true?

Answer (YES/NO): NO